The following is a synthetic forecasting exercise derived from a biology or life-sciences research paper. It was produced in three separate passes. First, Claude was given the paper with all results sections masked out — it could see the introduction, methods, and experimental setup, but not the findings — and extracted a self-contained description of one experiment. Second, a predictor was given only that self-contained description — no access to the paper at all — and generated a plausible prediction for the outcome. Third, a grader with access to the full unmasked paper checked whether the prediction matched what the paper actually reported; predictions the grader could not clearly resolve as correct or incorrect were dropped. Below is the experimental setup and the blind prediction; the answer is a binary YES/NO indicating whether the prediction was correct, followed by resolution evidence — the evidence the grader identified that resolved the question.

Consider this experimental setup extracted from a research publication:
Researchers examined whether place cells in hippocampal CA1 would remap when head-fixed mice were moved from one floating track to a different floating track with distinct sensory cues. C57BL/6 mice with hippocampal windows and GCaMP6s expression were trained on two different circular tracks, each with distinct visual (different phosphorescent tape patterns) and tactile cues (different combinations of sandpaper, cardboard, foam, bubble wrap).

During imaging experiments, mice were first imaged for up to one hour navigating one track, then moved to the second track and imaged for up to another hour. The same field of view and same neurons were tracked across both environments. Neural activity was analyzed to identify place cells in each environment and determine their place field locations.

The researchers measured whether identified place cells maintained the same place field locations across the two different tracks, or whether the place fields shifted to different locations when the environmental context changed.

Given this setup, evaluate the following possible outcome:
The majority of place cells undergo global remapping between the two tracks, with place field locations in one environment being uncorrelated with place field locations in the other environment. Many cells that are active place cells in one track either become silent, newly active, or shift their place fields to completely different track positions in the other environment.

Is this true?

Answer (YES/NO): YES